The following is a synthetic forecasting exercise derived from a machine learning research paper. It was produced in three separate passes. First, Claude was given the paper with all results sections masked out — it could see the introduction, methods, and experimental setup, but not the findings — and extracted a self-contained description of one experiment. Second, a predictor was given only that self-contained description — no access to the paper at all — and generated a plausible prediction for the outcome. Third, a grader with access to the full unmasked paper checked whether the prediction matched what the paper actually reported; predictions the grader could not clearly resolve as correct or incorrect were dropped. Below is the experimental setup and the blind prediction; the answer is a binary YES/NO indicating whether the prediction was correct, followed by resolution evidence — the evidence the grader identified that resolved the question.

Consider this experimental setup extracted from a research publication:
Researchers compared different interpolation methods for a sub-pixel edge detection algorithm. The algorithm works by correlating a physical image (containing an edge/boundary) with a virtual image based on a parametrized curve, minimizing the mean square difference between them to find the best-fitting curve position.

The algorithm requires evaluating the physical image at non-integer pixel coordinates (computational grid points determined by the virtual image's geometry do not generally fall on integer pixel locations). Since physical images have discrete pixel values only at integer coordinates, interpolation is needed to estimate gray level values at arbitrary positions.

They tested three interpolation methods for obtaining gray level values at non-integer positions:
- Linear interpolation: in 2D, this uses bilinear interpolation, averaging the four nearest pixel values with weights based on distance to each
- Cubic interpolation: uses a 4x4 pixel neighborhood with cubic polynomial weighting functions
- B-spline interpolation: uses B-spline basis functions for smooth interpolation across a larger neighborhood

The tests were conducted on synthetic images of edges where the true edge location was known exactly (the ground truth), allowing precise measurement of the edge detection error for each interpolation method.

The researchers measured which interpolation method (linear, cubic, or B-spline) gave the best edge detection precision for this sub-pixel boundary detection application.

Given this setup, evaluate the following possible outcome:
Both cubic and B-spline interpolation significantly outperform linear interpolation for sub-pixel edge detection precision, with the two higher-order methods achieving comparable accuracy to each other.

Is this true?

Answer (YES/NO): NO